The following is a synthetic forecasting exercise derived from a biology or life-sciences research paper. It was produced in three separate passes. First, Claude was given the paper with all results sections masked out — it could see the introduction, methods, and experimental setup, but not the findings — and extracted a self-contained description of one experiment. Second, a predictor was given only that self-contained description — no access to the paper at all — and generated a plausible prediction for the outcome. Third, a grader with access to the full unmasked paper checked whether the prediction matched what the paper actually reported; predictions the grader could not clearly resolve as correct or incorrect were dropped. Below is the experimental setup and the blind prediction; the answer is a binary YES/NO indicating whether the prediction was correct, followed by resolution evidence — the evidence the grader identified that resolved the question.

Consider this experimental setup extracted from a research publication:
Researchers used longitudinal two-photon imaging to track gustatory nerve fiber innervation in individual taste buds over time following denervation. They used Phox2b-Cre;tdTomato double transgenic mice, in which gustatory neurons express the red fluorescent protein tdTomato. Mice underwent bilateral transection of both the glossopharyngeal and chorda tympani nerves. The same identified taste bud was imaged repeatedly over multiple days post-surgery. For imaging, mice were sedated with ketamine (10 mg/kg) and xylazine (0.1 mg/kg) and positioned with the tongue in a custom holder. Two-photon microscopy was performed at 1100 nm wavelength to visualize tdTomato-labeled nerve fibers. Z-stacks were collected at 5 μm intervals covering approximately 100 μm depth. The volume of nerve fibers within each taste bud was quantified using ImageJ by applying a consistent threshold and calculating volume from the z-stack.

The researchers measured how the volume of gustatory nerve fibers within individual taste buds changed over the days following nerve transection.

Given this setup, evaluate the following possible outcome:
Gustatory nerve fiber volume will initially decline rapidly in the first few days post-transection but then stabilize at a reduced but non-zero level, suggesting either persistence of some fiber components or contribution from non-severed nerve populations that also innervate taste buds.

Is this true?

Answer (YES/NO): NO